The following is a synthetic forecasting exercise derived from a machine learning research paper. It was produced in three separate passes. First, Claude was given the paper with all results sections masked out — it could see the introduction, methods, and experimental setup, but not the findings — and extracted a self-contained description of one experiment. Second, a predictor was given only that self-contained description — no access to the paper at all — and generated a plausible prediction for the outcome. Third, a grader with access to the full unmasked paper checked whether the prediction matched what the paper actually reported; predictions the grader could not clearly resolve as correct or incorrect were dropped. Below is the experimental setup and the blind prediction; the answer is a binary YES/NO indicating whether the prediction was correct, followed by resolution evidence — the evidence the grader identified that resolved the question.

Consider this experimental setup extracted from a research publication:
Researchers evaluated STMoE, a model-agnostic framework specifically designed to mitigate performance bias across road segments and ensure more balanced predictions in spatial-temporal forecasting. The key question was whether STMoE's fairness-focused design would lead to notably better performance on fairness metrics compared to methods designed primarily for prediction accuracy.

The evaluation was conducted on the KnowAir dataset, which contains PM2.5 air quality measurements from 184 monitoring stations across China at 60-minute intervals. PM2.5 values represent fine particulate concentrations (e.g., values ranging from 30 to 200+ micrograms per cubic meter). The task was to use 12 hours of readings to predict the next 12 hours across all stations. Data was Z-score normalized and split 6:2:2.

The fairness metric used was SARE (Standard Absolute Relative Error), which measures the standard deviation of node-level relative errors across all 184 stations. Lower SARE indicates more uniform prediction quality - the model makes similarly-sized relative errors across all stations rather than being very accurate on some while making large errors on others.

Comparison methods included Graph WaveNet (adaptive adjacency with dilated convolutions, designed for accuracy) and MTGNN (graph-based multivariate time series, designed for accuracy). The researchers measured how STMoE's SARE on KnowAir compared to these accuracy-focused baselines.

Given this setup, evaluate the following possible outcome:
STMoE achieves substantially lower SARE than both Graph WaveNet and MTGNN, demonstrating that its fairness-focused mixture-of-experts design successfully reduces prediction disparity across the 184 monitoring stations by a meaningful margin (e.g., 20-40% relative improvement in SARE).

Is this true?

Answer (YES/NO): NO